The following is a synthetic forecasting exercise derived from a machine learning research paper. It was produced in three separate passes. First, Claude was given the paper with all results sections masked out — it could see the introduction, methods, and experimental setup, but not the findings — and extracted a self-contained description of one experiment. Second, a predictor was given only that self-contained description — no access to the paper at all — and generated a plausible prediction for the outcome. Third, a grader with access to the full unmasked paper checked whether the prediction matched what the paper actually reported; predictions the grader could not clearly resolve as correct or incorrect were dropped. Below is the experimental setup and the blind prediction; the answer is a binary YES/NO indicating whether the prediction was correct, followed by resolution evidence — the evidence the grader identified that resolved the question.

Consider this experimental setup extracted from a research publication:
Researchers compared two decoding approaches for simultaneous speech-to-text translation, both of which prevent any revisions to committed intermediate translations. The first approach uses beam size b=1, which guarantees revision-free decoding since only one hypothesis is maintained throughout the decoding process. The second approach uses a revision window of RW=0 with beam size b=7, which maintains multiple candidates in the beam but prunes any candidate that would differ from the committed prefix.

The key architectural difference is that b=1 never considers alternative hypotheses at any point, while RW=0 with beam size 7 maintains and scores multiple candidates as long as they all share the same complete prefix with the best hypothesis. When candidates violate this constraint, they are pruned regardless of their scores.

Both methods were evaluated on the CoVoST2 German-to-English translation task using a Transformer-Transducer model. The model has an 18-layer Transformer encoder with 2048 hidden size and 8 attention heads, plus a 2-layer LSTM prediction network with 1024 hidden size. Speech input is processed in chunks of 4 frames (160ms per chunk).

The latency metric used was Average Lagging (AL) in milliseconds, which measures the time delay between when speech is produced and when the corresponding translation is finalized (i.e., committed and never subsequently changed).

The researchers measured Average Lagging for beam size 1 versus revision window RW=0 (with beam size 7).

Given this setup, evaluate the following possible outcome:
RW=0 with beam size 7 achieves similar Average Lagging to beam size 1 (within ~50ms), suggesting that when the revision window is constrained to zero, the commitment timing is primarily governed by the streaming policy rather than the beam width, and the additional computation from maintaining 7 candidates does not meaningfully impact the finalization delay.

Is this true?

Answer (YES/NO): NO